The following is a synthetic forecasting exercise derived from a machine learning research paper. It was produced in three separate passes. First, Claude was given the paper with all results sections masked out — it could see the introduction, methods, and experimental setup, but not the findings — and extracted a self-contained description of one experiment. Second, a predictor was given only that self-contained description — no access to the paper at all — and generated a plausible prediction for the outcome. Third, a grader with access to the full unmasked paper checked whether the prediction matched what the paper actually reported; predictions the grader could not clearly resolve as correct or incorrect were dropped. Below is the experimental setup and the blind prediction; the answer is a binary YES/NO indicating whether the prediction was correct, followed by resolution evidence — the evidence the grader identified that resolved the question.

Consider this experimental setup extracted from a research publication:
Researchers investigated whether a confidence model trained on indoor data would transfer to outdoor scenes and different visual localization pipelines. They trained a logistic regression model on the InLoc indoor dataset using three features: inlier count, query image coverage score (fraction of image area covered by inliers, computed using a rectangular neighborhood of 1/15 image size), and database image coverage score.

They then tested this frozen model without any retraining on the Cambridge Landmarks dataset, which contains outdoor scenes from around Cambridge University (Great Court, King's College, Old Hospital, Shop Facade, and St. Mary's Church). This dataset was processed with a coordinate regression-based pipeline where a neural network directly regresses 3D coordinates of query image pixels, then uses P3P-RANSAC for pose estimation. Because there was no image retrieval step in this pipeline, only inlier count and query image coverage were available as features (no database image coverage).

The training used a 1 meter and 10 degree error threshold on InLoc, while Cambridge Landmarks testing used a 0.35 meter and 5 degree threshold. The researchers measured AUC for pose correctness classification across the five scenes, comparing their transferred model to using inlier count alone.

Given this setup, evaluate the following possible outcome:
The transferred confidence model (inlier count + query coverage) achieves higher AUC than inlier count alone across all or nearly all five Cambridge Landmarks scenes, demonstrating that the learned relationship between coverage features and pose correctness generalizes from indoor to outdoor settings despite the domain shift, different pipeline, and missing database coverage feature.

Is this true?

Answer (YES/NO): NO